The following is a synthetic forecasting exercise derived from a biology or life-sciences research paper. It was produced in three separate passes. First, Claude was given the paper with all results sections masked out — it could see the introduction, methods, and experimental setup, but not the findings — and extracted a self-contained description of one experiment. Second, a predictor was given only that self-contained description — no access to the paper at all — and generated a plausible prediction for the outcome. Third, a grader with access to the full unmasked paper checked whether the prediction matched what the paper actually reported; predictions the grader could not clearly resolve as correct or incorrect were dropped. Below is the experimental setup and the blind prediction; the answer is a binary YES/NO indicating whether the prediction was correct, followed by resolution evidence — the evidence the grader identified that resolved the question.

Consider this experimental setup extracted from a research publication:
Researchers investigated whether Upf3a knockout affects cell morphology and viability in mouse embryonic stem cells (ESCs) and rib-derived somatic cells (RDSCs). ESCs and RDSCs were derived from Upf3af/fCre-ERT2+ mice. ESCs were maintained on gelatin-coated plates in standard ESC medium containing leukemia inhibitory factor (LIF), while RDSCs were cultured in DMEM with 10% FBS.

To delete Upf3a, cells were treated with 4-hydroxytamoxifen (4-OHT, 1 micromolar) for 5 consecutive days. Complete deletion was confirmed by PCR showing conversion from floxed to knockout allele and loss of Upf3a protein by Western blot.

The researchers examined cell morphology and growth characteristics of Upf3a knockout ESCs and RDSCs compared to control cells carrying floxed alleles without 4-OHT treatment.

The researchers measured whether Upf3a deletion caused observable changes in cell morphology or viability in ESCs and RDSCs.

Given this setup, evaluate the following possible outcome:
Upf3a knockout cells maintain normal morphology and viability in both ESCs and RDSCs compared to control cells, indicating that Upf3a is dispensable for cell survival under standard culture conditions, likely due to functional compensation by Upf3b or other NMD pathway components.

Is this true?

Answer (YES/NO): YES